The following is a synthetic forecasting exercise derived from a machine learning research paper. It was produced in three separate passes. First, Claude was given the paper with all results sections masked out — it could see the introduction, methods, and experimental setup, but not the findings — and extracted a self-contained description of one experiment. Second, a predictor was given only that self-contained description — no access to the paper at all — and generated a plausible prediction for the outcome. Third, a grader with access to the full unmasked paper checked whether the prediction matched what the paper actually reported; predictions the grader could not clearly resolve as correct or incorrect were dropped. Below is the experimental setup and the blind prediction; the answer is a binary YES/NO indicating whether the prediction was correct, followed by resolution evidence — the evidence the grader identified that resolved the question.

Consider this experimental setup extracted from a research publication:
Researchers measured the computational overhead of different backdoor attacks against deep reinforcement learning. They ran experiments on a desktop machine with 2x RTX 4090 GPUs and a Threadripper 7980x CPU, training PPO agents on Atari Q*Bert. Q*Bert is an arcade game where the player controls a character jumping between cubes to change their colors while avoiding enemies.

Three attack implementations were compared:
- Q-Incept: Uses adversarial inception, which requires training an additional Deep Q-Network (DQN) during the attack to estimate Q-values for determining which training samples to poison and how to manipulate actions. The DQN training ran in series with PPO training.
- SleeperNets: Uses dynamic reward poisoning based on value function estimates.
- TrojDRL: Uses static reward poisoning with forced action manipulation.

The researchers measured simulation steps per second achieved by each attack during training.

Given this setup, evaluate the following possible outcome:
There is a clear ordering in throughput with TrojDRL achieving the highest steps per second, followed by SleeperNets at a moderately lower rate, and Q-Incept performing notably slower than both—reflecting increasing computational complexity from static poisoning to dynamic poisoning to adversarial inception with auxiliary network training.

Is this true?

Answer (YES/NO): NO